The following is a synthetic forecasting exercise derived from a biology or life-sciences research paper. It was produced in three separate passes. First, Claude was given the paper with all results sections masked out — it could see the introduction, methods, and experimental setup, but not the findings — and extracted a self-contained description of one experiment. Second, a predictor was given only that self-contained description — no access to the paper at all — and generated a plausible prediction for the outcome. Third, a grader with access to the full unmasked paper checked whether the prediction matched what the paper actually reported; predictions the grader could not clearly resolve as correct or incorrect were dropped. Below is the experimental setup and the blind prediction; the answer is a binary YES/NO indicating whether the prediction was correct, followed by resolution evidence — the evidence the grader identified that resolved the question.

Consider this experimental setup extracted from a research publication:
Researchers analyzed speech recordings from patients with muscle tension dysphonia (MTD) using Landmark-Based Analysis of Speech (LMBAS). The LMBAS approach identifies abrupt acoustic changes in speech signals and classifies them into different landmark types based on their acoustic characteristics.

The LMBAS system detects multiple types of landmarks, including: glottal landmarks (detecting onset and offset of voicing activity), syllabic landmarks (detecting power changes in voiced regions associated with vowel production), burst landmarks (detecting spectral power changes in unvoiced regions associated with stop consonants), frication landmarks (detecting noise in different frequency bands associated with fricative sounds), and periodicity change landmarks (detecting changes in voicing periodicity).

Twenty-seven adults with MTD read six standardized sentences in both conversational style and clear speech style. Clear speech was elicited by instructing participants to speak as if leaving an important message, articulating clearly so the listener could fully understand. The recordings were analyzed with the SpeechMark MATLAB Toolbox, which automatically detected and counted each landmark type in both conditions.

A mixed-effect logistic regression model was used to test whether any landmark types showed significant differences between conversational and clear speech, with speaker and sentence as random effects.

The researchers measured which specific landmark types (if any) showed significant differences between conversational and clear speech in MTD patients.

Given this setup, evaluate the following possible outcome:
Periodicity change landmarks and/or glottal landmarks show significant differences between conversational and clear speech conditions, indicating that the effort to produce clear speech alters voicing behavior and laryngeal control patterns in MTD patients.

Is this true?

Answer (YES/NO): NO